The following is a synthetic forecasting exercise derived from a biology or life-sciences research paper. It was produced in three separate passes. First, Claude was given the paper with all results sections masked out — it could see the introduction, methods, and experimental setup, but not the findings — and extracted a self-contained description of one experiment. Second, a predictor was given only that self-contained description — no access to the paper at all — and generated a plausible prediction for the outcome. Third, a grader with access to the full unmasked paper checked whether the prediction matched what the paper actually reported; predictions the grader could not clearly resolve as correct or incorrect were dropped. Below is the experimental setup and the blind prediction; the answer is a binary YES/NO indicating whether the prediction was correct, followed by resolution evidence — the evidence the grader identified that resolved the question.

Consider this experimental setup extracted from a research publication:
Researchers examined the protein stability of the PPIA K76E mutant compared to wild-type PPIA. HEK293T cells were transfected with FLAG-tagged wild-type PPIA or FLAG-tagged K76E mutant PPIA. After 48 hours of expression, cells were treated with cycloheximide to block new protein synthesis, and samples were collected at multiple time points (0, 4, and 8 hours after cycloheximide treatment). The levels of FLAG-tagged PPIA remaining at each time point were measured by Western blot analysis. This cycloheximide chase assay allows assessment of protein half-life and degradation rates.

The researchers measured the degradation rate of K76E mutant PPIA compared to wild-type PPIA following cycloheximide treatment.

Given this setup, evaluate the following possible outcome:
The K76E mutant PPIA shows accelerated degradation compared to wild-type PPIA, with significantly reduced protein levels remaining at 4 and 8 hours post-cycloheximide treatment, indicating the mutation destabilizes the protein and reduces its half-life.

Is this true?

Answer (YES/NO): YES